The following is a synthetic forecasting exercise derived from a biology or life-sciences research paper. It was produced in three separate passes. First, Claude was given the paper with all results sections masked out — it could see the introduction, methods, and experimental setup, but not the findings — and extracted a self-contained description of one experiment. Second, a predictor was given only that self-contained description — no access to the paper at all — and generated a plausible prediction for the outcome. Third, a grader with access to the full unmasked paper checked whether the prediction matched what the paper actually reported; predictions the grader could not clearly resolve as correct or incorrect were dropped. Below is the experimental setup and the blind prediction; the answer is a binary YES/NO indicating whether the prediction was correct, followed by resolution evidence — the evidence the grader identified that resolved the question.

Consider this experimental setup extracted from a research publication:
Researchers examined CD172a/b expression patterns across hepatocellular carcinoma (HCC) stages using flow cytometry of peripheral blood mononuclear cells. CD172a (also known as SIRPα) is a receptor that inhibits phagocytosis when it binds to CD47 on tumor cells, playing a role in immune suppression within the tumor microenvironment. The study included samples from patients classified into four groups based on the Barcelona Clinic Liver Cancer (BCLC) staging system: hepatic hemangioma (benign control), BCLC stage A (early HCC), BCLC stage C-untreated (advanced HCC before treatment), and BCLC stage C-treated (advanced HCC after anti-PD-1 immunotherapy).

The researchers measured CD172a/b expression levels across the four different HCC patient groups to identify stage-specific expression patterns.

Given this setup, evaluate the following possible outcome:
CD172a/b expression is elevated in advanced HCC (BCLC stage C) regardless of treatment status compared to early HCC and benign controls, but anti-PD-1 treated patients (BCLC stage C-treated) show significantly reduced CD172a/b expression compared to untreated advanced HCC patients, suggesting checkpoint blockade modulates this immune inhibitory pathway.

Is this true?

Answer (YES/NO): NO